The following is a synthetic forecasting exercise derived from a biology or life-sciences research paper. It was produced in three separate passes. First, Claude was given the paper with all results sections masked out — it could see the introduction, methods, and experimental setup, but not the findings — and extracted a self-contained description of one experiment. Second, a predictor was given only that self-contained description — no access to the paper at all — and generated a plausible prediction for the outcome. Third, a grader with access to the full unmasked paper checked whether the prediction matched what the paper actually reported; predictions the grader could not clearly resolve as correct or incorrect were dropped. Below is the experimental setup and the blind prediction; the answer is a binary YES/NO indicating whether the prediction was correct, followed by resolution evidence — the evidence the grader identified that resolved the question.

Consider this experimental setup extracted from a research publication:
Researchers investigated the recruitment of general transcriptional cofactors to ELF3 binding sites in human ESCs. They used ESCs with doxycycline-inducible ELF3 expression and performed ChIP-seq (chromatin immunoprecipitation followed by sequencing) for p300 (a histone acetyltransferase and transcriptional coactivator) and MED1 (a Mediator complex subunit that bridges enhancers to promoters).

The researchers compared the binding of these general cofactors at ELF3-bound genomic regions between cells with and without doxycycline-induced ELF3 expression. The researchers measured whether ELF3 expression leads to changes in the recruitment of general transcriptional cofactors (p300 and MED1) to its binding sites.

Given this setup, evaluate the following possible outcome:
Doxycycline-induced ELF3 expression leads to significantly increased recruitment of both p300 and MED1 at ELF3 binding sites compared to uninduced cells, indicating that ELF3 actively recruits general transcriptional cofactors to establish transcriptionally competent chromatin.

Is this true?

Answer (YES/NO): YES